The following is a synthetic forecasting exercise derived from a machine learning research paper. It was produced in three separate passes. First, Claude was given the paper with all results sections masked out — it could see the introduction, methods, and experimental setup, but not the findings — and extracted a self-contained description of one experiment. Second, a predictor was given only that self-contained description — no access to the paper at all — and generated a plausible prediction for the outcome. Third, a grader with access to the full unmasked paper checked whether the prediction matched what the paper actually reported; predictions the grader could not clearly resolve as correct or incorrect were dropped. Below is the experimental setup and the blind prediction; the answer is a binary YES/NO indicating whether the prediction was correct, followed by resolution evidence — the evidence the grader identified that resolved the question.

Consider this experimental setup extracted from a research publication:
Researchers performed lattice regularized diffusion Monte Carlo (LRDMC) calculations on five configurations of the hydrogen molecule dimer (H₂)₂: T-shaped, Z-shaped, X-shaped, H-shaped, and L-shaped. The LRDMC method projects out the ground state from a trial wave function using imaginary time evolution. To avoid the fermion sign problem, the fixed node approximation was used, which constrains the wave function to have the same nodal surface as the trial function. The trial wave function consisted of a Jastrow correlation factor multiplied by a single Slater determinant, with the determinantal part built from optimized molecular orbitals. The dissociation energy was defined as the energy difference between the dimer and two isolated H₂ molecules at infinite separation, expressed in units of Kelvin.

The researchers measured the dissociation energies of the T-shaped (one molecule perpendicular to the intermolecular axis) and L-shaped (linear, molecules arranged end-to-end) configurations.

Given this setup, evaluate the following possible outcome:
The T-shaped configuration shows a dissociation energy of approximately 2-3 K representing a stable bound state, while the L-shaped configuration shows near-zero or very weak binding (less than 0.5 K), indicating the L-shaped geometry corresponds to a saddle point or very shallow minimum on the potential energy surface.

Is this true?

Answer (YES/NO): NO